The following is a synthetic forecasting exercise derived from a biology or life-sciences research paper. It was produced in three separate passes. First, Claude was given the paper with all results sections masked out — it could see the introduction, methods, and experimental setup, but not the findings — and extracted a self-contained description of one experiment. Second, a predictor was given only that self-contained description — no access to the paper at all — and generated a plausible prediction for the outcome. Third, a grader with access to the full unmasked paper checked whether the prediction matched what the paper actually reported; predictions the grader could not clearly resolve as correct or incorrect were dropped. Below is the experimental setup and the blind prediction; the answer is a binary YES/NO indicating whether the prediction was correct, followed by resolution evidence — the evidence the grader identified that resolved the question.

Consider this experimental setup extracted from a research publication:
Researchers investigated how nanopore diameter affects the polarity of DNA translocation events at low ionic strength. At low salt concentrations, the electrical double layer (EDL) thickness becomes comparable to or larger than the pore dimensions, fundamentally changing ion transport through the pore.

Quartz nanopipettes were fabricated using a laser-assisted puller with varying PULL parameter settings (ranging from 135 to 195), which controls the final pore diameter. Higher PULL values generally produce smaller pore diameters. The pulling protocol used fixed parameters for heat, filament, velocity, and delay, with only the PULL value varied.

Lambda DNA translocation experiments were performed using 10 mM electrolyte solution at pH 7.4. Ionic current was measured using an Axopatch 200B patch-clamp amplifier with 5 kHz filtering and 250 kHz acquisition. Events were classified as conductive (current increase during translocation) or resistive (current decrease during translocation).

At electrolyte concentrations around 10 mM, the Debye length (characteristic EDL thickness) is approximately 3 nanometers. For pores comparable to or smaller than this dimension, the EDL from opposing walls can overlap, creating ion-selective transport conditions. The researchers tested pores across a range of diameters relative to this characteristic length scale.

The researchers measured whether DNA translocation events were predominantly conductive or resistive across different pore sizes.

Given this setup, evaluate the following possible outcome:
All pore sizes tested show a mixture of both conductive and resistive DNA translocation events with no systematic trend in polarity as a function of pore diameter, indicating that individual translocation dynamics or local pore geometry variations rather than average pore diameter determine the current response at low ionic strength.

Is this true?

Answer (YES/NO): NO